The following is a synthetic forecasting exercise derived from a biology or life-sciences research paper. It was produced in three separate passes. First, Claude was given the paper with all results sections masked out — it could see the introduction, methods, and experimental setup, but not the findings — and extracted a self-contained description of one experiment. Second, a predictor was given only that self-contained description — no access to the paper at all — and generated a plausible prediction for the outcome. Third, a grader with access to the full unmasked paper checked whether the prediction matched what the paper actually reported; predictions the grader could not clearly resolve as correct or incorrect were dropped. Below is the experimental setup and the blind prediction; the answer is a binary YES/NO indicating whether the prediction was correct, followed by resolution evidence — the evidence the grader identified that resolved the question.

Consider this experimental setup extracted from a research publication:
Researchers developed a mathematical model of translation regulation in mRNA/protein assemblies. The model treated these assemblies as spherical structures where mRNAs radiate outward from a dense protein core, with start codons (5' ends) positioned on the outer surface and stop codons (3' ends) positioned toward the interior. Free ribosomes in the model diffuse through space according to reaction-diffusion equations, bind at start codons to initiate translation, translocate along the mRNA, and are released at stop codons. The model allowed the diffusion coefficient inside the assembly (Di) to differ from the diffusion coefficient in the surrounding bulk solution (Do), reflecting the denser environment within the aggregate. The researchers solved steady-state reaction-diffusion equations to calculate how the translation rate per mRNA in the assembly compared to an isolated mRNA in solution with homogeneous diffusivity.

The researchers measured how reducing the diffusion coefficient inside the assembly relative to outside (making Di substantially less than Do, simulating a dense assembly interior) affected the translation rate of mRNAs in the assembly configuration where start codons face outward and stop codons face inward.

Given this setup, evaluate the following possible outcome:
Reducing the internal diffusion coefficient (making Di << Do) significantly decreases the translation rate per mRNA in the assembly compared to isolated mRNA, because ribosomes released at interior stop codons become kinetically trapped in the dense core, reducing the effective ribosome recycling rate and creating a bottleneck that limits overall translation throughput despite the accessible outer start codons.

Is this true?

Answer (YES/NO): NO